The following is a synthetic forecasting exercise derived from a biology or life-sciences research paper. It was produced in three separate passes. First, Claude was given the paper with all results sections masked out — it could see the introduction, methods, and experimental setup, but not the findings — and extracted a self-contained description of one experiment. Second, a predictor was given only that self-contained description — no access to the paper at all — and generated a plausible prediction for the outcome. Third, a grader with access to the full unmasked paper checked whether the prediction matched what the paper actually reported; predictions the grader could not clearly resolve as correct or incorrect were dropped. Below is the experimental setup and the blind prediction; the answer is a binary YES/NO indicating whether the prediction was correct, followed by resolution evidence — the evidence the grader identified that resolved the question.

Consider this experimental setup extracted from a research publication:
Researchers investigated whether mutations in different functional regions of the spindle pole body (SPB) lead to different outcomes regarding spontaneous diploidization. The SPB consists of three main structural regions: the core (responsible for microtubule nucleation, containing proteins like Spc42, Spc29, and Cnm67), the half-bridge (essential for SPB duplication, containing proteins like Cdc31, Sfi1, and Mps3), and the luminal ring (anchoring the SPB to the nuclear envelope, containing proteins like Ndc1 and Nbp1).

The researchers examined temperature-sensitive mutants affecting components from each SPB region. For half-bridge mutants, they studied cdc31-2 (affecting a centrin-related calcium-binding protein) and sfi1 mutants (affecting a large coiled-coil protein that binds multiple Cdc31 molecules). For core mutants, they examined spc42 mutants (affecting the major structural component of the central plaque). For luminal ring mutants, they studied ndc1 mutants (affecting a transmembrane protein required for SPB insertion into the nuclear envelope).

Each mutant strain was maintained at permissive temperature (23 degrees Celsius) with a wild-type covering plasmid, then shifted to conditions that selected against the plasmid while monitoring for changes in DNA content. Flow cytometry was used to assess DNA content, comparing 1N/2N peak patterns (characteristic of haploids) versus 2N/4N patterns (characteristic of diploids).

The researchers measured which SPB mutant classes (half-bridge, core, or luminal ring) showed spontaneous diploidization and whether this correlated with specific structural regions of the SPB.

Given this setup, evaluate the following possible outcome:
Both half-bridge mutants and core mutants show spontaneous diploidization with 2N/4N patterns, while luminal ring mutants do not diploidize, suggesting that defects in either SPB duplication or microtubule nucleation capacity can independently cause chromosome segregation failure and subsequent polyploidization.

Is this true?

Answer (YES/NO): NO